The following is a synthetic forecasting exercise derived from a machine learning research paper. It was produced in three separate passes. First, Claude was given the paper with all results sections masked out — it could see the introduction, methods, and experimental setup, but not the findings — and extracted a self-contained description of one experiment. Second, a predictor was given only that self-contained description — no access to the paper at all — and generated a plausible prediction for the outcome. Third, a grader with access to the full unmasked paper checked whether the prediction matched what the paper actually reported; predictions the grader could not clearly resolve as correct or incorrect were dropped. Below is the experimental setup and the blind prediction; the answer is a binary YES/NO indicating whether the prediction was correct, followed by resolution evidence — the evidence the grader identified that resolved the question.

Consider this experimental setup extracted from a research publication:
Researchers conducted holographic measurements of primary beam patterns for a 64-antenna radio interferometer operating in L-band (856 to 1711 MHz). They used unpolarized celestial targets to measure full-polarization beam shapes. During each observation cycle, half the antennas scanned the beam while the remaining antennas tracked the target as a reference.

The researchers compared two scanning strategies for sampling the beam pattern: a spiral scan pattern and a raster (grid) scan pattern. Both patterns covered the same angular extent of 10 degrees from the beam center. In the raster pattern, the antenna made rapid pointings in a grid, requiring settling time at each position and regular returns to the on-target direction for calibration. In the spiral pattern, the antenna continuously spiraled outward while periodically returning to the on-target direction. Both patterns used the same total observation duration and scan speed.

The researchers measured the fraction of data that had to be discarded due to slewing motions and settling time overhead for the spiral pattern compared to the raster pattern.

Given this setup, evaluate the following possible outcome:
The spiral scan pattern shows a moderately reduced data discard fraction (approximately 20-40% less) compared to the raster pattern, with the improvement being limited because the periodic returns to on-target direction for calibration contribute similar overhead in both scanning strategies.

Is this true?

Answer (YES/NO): NO